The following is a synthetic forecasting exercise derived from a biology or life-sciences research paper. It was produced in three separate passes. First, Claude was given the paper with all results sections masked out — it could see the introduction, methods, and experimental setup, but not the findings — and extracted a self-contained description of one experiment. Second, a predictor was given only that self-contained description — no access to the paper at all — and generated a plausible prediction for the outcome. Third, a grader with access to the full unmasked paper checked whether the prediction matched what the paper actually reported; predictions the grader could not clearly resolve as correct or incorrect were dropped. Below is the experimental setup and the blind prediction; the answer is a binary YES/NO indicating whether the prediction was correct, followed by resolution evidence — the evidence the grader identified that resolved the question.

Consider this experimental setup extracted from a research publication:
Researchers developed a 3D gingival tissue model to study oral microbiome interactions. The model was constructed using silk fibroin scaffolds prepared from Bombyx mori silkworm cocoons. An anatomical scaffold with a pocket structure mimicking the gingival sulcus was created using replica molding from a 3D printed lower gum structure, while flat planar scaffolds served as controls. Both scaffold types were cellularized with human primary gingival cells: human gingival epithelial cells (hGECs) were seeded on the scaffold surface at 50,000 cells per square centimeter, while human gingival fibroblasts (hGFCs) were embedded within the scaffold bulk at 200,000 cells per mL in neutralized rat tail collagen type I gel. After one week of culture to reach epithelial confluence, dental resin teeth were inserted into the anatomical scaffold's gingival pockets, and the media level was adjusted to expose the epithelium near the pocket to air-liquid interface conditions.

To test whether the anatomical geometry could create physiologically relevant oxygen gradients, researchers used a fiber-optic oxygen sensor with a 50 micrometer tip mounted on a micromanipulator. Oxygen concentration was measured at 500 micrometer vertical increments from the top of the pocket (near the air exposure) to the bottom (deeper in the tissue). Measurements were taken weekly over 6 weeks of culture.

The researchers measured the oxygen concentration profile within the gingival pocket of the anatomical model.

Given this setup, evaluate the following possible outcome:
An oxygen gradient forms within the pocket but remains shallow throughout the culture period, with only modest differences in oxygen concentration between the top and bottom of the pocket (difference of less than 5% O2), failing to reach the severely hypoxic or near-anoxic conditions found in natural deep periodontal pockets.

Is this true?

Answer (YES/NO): NO